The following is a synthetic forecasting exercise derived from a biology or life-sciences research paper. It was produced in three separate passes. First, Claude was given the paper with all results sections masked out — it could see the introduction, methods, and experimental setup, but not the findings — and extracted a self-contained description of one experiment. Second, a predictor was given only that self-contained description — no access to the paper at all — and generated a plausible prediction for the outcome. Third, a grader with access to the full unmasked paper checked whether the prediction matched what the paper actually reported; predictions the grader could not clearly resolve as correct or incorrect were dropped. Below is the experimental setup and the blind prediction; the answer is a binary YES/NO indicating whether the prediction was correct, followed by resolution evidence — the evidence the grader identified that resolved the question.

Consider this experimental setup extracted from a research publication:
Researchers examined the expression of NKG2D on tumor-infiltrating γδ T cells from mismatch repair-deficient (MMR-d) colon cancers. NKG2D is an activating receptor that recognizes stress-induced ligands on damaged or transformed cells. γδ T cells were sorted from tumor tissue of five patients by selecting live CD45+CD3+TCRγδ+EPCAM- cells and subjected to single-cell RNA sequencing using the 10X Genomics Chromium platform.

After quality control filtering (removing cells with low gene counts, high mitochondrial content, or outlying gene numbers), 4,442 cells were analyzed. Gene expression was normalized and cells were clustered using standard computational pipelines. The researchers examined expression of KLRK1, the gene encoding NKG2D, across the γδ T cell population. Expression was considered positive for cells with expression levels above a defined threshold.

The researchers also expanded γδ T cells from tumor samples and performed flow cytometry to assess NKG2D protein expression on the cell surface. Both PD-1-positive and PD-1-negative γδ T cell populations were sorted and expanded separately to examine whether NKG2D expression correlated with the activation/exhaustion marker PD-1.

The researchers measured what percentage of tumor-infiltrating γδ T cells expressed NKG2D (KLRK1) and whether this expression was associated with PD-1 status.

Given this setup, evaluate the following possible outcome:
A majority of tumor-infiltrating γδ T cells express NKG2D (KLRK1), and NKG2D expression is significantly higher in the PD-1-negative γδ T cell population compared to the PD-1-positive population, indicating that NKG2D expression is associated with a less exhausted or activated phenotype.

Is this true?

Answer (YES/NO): NO